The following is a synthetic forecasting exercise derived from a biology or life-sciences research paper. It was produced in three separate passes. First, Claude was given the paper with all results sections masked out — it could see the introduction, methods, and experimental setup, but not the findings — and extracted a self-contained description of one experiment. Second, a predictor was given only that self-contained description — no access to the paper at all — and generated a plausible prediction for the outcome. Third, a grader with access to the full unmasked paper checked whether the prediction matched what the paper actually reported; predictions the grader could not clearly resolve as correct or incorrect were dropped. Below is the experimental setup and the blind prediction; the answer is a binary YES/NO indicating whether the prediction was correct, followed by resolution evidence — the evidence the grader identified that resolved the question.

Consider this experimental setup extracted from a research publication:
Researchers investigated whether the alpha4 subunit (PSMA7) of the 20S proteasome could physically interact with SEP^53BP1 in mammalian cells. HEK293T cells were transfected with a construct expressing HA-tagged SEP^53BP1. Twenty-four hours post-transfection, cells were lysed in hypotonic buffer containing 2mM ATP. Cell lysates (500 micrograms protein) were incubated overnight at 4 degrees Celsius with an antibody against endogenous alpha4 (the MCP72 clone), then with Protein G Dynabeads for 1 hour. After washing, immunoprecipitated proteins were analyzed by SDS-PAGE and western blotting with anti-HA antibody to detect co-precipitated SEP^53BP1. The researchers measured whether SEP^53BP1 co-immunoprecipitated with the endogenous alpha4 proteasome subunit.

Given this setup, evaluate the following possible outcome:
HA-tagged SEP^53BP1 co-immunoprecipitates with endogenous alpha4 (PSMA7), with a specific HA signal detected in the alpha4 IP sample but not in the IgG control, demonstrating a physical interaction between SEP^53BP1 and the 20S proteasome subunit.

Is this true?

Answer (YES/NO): NO